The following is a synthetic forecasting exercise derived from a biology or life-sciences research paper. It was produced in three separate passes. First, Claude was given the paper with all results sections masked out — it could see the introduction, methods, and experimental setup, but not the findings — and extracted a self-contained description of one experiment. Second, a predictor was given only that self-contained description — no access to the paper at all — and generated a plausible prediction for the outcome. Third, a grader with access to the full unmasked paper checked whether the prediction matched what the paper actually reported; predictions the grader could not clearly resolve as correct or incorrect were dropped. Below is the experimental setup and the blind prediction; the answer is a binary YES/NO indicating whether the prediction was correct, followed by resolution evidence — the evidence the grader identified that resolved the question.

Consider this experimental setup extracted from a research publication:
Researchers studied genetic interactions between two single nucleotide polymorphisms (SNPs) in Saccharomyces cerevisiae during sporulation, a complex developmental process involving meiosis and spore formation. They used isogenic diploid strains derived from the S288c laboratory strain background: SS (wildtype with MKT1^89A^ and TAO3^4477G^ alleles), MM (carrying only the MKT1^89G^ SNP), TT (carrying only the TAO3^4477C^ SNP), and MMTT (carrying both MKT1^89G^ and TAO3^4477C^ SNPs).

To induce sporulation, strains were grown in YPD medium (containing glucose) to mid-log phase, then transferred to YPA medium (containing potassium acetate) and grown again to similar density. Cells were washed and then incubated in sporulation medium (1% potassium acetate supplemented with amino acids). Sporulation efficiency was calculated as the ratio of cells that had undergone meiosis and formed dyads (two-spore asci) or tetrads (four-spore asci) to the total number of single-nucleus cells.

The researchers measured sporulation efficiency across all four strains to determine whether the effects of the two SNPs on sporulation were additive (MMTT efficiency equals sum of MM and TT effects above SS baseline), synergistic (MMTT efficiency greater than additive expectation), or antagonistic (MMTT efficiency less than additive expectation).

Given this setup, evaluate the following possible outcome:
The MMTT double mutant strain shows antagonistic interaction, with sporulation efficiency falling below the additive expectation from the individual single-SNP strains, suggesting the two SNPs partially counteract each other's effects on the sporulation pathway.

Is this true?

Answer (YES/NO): NO